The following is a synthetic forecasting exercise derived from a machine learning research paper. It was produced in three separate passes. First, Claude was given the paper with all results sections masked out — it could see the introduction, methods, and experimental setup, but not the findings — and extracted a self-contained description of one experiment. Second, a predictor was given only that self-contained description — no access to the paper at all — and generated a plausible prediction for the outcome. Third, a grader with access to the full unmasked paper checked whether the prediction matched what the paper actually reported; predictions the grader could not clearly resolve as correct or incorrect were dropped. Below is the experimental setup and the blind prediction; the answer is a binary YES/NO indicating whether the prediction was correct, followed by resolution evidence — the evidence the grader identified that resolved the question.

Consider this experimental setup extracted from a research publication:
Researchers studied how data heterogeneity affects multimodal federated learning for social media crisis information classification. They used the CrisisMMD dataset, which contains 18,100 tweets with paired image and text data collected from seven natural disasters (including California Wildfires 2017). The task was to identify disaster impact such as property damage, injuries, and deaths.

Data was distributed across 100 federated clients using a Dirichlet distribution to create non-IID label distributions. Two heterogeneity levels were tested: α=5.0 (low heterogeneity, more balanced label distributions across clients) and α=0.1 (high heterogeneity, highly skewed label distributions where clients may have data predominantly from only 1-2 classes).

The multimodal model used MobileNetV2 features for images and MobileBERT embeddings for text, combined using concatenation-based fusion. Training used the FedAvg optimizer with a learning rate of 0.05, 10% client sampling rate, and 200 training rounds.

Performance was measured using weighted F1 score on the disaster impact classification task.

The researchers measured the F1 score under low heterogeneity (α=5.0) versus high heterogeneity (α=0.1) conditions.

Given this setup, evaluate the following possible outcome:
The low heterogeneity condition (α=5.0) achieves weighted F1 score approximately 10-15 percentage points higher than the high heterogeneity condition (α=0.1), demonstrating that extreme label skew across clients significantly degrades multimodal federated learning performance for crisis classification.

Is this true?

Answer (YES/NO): NO